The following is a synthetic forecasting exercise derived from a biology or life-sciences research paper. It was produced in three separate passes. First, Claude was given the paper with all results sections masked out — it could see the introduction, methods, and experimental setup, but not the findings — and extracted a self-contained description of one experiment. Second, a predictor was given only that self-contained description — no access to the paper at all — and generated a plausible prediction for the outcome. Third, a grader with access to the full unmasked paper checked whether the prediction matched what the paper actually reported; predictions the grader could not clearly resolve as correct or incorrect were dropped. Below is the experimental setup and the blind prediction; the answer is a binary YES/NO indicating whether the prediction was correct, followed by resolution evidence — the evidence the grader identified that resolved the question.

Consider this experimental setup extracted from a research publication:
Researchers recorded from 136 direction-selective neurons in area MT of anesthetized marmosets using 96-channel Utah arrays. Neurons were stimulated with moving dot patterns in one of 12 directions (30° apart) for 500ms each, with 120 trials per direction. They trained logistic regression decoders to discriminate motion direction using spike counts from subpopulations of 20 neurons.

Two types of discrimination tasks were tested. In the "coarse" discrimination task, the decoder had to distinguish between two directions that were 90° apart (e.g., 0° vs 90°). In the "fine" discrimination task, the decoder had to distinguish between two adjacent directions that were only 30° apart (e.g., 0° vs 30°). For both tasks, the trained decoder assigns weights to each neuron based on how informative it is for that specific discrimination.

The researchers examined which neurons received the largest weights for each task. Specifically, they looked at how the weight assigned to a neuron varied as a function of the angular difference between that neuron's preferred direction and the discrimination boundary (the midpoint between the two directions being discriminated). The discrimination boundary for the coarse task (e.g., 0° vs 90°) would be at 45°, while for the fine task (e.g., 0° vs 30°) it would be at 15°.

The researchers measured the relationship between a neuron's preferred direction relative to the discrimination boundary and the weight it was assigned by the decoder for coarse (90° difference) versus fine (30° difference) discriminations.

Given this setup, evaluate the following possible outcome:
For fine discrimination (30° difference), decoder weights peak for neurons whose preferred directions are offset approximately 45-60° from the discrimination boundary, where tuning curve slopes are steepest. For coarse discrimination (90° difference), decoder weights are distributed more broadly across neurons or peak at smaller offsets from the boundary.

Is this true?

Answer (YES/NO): NO